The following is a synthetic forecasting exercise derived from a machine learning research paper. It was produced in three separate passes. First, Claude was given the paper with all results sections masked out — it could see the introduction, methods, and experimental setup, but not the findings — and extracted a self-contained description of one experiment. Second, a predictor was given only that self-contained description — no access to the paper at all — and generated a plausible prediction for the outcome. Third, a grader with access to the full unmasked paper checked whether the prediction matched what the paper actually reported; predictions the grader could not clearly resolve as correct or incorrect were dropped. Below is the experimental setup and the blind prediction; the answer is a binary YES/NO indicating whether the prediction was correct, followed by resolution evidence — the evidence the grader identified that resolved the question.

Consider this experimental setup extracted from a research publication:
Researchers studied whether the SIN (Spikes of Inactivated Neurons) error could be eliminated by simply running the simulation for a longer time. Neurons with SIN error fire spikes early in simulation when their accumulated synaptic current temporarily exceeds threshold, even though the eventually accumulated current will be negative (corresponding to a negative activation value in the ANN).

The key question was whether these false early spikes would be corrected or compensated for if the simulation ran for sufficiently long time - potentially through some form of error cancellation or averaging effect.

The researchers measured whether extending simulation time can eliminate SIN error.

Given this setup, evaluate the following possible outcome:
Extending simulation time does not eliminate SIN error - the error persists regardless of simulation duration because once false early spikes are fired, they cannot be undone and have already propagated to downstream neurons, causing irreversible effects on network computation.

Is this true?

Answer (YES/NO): YES